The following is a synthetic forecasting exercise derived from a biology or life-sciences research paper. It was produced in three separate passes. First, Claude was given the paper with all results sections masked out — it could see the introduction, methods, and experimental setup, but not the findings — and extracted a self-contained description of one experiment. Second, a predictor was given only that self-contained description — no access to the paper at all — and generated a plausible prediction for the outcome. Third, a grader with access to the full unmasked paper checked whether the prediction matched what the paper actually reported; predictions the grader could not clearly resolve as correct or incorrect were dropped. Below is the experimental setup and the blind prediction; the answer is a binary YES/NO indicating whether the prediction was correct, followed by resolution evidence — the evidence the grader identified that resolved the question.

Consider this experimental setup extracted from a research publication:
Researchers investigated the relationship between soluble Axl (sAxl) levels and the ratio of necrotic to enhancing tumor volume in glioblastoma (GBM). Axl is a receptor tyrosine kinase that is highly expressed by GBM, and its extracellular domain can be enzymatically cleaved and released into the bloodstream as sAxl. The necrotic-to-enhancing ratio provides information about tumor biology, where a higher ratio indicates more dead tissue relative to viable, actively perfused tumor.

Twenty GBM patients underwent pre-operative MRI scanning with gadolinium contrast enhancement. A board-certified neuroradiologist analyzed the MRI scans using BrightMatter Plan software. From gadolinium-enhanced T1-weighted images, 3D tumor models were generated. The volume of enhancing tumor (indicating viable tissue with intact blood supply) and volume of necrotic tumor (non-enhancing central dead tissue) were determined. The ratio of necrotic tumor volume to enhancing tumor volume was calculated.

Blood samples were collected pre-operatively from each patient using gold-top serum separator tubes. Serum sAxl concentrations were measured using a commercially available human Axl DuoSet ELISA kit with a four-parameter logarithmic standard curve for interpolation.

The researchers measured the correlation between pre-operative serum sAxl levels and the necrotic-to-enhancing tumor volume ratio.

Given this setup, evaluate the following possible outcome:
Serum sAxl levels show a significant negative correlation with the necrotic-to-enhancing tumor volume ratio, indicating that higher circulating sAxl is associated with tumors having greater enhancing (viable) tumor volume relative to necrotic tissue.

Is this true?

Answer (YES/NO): NO